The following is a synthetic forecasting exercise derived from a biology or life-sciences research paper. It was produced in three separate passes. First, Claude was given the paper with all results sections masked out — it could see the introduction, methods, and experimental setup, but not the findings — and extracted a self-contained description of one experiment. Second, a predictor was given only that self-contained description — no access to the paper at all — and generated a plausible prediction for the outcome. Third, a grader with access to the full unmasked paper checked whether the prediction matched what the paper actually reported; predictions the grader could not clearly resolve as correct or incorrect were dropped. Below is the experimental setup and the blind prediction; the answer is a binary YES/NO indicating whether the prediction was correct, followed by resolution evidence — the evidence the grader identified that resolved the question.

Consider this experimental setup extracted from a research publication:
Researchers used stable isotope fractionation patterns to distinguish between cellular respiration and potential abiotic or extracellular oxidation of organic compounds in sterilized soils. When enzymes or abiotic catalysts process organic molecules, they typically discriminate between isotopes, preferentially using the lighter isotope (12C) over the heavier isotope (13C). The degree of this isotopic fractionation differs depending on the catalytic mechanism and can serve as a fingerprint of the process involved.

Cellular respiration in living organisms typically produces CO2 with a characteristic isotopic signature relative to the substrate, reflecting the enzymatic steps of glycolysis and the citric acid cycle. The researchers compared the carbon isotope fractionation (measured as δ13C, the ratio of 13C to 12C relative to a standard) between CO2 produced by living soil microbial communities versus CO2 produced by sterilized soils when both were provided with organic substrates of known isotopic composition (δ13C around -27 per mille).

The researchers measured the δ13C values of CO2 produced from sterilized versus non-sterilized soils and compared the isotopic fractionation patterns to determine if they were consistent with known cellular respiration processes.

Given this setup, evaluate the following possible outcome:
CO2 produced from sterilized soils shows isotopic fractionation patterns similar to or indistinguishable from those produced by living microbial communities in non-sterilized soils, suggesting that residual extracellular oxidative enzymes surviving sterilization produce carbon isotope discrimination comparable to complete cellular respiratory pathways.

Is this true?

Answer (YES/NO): NO